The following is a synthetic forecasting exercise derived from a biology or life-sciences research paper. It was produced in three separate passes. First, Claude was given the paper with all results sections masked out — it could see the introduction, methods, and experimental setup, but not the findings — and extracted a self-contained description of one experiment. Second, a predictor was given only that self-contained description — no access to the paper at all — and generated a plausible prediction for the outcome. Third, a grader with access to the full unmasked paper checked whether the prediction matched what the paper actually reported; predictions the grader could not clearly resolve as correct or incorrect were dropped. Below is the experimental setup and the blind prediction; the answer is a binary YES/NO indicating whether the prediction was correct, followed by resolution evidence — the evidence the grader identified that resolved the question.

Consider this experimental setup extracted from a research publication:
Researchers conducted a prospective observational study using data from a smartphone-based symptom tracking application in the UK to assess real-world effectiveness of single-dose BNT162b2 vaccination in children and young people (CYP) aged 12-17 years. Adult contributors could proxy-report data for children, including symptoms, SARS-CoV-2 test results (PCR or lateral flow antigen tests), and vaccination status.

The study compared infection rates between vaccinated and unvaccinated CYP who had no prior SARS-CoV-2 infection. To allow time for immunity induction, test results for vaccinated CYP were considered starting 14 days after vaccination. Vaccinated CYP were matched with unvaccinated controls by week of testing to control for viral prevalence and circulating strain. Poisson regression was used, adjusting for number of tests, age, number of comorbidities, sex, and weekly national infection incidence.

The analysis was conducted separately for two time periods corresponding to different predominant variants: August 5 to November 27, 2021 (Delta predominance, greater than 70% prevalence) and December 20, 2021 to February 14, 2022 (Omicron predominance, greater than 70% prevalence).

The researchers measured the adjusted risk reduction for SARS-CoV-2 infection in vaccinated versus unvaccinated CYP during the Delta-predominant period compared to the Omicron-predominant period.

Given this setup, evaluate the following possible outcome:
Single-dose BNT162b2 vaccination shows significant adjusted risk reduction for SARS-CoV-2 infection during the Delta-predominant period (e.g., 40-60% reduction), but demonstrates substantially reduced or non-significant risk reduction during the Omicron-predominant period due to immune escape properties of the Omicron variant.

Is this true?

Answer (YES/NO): NO